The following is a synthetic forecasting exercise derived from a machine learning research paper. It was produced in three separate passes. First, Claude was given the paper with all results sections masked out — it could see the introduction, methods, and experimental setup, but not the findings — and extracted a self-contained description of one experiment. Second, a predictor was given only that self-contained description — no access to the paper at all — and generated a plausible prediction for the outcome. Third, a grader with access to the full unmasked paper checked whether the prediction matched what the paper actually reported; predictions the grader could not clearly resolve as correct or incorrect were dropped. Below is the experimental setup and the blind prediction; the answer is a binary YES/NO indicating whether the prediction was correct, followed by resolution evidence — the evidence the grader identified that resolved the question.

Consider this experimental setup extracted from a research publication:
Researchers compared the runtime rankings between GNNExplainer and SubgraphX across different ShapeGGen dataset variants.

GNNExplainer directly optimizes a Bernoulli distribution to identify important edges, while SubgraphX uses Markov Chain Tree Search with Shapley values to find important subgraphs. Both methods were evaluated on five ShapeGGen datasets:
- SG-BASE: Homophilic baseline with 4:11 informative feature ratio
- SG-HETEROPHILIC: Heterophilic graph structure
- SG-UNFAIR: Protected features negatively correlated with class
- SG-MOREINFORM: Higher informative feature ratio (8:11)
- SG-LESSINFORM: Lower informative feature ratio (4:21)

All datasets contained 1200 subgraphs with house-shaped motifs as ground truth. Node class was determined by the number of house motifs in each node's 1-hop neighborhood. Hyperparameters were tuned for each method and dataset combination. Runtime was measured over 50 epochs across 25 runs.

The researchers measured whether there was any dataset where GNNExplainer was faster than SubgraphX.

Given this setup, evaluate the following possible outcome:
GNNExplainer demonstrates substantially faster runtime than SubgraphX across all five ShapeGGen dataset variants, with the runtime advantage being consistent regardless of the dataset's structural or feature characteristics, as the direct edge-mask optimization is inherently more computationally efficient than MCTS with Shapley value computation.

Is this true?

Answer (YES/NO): NO